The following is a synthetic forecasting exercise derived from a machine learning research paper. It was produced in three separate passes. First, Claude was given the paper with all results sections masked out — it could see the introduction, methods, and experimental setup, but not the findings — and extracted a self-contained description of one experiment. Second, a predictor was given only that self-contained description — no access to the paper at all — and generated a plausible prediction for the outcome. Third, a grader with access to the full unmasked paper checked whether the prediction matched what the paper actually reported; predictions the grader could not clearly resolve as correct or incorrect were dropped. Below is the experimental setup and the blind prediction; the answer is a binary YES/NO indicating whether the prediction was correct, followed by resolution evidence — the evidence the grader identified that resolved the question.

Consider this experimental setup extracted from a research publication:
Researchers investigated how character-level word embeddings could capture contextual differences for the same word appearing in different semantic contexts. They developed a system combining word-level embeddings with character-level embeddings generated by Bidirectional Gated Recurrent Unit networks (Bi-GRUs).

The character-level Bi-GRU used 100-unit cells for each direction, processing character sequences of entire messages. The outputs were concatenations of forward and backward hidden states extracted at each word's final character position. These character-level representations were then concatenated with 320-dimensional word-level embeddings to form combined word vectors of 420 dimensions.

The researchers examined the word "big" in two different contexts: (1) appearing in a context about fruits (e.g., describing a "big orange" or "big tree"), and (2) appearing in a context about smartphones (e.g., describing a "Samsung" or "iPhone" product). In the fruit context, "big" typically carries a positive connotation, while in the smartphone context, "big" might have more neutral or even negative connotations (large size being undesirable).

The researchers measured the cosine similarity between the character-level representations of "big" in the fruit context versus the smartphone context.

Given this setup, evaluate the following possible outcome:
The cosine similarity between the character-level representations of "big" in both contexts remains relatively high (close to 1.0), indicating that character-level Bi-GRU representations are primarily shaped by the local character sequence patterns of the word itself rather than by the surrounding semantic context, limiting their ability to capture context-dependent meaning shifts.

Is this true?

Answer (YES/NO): NO